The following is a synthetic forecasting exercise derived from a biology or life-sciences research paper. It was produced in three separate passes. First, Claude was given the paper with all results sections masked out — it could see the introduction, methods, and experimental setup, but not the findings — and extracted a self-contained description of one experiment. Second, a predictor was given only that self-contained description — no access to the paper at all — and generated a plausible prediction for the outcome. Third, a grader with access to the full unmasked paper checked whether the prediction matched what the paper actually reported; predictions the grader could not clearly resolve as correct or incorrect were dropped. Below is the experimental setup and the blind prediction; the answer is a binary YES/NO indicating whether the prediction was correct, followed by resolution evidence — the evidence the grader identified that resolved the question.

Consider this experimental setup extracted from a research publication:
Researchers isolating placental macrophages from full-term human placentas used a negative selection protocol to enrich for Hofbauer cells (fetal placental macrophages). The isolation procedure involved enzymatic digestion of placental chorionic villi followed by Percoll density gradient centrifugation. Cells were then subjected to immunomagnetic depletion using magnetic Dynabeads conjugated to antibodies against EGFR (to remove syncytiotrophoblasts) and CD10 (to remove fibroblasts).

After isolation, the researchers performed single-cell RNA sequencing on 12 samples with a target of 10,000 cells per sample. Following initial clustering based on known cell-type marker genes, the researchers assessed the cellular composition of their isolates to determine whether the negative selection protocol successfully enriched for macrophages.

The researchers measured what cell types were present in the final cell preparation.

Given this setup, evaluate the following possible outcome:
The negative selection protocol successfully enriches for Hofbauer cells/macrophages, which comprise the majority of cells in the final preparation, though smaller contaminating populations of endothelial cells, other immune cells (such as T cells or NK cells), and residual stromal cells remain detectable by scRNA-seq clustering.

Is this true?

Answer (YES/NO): YES